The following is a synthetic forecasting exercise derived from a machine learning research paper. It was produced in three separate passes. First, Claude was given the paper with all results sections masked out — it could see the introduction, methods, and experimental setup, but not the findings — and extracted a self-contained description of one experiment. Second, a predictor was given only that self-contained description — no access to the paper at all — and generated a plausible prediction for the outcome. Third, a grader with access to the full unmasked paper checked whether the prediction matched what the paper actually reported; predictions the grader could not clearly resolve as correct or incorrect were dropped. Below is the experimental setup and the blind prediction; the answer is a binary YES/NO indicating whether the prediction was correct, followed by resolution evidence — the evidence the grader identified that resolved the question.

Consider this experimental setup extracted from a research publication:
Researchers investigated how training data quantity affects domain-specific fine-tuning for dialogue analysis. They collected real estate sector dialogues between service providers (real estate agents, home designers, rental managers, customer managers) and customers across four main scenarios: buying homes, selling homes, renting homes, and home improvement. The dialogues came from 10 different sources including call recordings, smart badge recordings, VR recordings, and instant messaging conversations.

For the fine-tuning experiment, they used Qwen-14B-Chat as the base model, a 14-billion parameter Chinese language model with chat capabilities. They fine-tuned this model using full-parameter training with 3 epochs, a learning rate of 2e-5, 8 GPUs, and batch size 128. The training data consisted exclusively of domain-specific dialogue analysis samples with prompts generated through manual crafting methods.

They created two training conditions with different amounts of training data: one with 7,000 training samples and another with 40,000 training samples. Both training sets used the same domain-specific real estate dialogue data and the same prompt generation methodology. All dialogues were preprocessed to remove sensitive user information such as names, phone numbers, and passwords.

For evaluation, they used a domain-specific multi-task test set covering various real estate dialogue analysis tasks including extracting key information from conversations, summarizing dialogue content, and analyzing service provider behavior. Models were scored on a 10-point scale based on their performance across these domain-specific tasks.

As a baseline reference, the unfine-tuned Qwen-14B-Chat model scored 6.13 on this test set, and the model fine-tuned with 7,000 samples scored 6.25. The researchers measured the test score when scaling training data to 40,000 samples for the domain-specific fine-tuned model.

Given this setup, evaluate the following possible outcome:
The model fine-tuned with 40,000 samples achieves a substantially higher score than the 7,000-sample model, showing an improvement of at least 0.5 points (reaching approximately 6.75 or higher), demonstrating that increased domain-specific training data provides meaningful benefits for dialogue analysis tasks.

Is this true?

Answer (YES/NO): YES